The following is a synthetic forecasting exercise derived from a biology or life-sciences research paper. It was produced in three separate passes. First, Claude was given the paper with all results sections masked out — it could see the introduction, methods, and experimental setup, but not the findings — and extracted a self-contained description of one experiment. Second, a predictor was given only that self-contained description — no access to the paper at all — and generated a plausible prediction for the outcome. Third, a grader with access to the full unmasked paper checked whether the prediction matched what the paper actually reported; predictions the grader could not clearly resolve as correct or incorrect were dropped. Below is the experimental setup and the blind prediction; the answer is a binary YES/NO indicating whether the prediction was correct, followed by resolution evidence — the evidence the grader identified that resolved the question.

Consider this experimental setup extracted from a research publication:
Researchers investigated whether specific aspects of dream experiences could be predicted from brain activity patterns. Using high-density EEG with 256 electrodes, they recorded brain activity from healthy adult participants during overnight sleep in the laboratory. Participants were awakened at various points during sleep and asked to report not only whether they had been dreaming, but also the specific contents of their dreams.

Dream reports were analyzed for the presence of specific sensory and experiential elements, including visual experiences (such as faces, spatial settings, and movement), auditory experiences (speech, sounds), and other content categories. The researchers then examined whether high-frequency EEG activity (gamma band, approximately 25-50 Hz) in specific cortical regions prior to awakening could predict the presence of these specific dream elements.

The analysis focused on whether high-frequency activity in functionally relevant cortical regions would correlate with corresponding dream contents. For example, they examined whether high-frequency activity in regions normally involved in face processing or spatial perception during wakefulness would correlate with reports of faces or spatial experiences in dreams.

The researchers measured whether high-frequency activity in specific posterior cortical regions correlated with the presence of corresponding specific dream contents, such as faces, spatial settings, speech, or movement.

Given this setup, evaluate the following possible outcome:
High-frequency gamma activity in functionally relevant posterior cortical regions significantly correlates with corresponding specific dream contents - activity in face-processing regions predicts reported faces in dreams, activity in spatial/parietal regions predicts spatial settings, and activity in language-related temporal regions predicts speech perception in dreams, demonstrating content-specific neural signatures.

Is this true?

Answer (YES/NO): YES